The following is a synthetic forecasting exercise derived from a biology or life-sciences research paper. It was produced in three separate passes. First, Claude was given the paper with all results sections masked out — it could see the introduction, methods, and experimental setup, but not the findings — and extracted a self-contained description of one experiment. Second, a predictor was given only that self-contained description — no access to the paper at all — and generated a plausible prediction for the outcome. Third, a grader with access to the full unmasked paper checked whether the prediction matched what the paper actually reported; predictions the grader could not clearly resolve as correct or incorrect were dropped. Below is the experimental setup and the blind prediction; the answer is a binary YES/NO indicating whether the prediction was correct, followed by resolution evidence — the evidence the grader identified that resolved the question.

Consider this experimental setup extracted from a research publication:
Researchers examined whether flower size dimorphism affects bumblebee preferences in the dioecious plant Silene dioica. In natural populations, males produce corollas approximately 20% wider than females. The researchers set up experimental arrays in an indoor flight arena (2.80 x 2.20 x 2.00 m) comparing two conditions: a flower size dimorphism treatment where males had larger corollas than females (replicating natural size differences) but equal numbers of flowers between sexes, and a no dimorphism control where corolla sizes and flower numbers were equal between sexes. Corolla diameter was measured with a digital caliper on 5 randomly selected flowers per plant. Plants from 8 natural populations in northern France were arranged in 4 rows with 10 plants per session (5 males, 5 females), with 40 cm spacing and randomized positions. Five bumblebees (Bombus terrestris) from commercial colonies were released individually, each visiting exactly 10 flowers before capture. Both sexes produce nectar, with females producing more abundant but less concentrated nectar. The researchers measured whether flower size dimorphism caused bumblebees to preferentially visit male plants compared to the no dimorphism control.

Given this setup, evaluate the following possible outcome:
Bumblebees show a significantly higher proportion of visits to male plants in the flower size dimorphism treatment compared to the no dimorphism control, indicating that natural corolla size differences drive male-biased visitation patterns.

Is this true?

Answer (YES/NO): NO